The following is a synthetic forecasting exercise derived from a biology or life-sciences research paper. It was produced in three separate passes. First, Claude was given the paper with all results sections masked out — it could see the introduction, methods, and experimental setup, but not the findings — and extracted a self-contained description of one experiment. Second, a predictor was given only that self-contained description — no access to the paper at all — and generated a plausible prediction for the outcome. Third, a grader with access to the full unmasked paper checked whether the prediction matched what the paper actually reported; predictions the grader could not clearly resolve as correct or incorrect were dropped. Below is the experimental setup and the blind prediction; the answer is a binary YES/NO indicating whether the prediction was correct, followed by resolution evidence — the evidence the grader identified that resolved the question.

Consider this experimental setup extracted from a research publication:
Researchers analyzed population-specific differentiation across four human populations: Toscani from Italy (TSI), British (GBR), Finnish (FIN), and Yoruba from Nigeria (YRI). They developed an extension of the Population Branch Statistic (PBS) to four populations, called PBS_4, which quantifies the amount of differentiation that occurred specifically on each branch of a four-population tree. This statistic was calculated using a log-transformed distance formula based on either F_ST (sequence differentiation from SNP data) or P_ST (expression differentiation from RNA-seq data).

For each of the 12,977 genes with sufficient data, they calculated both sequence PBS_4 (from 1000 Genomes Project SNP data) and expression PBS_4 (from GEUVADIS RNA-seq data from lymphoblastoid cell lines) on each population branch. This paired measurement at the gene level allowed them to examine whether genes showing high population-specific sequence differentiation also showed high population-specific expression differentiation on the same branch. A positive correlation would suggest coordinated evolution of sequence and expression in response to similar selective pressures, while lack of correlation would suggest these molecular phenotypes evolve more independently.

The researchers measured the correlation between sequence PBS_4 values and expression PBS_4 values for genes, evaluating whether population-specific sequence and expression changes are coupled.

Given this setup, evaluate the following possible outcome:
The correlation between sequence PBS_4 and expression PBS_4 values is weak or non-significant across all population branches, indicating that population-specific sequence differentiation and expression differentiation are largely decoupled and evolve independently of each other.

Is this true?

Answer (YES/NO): NO